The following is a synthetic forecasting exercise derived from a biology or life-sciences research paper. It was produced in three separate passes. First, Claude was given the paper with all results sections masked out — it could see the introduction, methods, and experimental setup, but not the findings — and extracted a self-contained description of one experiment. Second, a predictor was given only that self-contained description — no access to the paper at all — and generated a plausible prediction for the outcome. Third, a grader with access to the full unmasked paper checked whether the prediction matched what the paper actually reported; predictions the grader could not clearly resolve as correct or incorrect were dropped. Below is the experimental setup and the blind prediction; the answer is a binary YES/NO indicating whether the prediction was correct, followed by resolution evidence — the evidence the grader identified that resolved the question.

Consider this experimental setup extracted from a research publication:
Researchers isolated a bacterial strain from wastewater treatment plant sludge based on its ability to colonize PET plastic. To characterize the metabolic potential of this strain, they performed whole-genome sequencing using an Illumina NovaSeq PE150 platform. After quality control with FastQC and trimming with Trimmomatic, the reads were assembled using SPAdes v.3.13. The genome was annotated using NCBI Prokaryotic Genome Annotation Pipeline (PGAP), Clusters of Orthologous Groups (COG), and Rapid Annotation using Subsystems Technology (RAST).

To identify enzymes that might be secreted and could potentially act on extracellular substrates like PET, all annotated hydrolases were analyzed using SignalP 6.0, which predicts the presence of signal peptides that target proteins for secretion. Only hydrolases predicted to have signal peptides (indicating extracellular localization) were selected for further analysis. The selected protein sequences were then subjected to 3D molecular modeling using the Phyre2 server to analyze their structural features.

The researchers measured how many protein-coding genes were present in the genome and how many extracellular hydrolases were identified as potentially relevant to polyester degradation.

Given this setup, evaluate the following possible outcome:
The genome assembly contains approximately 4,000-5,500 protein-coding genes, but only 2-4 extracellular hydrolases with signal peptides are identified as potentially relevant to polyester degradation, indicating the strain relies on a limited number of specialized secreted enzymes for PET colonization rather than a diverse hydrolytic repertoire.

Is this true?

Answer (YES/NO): NO